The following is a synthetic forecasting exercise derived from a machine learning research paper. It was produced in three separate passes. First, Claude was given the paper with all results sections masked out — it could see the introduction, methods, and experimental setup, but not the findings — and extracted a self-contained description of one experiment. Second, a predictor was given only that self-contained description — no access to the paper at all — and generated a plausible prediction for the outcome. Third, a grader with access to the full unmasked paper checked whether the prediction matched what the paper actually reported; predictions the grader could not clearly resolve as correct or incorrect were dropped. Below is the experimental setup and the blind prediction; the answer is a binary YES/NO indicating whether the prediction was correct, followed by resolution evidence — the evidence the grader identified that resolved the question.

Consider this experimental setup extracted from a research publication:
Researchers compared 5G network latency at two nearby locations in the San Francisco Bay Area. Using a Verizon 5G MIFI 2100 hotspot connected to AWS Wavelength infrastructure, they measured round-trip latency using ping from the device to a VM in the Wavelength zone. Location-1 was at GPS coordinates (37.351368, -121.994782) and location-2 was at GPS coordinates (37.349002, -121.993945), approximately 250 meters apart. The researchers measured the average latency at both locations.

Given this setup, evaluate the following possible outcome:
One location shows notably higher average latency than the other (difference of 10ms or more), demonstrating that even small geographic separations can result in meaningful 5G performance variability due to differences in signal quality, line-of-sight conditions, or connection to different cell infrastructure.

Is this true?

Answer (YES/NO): NO